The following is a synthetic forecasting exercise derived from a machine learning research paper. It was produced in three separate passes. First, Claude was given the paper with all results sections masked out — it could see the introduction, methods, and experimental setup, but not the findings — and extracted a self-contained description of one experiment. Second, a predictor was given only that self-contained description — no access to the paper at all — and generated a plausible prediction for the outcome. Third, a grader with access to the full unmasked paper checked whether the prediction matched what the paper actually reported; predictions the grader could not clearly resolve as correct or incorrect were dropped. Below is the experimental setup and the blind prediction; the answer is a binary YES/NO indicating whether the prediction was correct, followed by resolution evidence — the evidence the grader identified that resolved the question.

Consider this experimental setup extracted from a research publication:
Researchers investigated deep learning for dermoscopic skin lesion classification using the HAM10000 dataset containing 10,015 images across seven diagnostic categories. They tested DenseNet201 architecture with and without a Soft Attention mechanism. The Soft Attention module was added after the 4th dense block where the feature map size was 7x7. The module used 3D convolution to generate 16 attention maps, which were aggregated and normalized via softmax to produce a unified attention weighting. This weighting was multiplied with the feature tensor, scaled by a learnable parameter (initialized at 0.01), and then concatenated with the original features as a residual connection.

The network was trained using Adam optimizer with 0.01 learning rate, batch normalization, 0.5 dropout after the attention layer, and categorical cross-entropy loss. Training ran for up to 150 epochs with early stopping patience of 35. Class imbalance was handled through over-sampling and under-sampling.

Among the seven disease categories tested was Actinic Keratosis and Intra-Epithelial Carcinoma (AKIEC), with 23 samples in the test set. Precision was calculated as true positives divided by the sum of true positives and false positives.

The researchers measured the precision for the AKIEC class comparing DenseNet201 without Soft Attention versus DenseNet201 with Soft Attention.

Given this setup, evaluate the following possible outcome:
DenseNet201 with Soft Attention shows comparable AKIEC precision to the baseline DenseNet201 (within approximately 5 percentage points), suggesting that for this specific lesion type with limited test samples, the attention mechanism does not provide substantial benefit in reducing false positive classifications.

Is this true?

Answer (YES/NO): NO